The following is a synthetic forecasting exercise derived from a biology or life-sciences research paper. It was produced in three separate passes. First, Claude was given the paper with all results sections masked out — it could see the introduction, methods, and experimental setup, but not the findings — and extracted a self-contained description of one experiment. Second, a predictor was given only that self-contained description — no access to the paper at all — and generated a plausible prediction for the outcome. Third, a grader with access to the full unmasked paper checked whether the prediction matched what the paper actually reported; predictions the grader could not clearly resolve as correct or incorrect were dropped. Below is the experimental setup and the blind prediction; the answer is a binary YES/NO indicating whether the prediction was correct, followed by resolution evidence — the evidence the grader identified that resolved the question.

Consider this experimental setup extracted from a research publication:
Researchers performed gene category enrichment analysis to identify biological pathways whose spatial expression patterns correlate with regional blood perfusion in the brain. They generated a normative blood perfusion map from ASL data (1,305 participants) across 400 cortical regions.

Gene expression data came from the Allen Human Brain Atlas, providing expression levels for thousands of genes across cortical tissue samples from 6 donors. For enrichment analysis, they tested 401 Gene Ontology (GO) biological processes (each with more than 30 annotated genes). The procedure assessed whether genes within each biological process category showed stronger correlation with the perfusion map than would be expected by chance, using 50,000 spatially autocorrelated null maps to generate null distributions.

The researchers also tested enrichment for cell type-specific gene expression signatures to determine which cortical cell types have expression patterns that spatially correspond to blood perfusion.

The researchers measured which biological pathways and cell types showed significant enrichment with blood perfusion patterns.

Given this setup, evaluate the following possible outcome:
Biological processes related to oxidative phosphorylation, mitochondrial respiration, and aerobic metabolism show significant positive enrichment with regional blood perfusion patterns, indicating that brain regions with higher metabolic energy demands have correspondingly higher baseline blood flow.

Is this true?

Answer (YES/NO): NO